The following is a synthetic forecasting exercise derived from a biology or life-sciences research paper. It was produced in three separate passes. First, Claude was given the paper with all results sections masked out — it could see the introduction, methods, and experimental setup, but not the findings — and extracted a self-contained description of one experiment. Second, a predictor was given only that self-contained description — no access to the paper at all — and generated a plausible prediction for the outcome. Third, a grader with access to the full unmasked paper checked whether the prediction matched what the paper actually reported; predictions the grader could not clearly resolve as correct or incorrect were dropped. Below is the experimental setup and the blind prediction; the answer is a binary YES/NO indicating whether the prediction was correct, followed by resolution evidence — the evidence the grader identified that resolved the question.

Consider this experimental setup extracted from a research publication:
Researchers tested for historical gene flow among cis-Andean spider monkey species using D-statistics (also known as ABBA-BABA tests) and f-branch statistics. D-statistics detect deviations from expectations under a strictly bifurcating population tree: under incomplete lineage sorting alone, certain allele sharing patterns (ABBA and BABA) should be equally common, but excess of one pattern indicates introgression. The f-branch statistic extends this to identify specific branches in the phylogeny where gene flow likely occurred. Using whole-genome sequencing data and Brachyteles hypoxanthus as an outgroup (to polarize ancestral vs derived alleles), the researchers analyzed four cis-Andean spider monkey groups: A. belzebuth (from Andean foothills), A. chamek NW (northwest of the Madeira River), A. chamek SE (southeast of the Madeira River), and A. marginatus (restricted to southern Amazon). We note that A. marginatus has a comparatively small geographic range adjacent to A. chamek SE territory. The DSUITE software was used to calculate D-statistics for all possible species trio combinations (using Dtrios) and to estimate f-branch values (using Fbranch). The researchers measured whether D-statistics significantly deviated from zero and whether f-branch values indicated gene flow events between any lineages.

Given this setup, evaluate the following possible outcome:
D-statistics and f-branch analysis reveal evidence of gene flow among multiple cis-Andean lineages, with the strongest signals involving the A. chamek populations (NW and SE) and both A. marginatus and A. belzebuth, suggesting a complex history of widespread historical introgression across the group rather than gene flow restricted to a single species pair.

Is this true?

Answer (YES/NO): YES